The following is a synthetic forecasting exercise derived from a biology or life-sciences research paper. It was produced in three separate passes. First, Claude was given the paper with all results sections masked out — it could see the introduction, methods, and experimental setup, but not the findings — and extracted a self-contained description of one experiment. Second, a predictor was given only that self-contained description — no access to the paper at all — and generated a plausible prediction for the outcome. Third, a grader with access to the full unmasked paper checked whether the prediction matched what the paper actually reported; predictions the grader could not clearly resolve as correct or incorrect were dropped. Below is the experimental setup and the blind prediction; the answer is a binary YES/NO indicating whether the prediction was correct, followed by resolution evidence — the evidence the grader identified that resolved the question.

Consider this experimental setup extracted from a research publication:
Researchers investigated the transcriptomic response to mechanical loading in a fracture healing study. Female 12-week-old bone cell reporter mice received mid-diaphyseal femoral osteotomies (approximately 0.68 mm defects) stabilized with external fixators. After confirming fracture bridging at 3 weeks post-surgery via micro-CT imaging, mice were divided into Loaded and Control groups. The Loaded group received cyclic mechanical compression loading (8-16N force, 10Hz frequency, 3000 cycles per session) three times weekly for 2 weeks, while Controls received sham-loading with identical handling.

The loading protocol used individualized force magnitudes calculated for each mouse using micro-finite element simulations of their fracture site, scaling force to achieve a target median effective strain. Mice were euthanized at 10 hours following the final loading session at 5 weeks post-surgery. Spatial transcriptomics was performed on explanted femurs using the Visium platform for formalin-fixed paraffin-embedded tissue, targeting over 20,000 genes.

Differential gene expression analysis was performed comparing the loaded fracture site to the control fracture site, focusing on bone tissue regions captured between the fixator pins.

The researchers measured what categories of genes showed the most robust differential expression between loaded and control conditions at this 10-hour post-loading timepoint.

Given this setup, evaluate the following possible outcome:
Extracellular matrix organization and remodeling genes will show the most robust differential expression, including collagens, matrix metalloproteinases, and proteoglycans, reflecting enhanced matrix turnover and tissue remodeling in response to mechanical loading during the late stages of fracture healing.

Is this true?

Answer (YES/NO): NO